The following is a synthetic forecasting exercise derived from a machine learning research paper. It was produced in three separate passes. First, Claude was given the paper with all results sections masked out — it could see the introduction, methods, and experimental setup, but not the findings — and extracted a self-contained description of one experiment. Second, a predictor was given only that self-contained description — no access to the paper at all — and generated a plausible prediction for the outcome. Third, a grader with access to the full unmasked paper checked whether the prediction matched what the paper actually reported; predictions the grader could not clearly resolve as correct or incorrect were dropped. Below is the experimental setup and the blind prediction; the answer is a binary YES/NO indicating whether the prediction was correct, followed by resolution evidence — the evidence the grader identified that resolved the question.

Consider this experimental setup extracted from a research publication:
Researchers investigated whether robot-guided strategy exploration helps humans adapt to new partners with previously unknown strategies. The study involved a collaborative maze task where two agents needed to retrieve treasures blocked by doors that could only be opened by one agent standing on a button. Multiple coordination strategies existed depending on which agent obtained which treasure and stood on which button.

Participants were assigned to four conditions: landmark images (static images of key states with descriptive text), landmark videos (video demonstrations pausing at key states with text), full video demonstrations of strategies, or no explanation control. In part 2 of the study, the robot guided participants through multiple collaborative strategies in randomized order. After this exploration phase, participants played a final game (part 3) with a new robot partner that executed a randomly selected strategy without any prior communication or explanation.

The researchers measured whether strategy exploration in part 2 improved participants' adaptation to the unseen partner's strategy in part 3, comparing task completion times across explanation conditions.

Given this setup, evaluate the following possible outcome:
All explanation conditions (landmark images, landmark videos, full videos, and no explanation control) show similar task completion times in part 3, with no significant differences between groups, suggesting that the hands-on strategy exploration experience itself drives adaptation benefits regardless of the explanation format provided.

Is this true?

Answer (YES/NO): YES